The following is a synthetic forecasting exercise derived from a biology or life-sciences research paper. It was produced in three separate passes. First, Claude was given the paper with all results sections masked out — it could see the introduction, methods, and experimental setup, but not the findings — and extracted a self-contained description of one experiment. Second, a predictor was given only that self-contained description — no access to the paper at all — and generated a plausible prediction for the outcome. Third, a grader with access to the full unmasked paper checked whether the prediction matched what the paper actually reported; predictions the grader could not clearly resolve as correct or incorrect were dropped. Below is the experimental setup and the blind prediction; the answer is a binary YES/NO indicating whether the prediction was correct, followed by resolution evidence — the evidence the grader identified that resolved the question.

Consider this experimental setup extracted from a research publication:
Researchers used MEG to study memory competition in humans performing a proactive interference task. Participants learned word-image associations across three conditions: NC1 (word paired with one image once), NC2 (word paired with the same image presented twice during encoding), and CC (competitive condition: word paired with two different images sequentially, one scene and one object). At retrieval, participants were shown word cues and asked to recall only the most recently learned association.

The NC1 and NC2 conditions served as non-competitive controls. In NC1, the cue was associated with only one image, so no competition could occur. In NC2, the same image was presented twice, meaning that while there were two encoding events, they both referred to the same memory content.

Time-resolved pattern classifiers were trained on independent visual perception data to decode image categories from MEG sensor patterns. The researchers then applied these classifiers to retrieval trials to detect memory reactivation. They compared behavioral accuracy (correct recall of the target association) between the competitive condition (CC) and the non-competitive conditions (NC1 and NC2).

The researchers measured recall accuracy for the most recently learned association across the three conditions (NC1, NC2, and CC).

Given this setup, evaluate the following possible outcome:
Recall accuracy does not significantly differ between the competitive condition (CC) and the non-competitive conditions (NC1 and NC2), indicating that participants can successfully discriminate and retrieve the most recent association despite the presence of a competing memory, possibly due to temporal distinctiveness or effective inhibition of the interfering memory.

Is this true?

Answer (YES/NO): NO